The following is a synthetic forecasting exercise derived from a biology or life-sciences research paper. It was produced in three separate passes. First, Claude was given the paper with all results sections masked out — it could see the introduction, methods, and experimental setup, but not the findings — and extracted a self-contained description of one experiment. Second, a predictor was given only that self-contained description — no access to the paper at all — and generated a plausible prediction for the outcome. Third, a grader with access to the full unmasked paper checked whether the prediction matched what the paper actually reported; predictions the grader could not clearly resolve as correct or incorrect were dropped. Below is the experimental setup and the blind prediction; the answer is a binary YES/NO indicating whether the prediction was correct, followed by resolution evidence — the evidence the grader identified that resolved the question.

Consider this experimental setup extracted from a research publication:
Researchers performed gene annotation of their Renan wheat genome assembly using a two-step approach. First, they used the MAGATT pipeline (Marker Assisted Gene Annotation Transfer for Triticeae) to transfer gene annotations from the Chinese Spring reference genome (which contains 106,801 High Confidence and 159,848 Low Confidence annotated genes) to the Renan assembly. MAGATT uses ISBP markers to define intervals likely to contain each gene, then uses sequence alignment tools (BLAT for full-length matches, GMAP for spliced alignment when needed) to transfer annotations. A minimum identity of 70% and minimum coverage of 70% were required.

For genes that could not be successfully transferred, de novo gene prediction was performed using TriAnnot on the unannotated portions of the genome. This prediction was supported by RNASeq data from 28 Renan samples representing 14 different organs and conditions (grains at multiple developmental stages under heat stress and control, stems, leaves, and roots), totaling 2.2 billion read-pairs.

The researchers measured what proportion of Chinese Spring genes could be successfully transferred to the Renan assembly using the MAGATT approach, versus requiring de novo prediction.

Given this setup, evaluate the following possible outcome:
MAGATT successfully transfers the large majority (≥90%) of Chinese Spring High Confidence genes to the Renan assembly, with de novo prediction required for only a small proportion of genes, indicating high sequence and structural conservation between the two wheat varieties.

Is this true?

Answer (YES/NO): YES